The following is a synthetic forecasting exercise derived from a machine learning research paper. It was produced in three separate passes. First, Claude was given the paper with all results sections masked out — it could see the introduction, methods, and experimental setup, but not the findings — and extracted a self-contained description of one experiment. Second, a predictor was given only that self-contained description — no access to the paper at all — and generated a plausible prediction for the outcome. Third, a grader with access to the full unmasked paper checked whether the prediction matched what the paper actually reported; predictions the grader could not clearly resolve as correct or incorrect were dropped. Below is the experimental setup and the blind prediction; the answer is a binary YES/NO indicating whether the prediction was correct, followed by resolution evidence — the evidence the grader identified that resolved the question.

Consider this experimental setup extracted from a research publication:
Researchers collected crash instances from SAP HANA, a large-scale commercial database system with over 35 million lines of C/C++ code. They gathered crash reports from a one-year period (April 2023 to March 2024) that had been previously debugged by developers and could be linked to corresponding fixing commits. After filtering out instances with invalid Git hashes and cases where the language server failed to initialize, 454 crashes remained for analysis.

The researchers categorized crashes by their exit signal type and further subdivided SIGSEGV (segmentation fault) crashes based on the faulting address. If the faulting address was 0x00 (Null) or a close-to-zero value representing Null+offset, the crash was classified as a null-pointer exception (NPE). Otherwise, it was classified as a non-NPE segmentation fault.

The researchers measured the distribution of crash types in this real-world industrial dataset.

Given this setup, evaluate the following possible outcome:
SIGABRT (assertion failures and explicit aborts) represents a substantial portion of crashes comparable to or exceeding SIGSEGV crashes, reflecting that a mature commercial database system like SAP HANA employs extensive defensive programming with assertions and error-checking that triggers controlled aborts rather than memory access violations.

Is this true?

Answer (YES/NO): YES